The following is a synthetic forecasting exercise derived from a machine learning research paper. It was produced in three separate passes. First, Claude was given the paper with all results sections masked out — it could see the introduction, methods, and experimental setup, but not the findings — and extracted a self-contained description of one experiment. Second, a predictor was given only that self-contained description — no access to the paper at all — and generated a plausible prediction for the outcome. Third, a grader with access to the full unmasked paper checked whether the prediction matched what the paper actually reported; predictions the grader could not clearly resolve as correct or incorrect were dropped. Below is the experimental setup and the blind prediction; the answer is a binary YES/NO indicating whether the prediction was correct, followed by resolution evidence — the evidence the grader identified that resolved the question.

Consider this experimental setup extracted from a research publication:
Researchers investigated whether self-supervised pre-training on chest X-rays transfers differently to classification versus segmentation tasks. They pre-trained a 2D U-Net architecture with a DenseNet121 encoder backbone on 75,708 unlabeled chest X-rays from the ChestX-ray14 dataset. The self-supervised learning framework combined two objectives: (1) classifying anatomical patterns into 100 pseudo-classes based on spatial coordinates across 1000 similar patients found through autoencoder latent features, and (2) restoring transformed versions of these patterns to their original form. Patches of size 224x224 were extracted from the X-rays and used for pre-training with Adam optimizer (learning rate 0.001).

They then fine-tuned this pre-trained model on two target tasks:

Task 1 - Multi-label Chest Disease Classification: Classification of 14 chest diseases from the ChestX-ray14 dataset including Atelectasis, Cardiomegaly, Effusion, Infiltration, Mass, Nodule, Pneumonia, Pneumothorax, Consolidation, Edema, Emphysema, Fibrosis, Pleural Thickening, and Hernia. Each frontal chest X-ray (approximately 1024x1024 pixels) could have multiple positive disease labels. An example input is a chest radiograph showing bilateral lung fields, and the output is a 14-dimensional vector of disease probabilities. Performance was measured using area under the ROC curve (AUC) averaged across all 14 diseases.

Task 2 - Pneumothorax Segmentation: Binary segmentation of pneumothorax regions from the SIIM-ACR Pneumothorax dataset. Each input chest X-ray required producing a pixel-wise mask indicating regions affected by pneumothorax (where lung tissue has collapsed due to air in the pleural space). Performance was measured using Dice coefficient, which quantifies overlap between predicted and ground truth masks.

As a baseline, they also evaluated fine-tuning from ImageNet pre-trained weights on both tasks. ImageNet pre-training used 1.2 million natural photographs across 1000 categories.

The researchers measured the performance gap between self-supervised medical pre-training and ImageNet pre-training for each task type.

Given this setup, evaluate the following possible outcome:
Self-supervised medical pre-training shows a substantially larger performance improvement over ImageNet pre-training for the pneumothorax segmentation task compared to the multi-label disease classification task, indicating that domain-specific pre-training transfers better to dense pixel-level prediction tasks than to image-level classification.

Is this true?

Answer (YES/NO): YES